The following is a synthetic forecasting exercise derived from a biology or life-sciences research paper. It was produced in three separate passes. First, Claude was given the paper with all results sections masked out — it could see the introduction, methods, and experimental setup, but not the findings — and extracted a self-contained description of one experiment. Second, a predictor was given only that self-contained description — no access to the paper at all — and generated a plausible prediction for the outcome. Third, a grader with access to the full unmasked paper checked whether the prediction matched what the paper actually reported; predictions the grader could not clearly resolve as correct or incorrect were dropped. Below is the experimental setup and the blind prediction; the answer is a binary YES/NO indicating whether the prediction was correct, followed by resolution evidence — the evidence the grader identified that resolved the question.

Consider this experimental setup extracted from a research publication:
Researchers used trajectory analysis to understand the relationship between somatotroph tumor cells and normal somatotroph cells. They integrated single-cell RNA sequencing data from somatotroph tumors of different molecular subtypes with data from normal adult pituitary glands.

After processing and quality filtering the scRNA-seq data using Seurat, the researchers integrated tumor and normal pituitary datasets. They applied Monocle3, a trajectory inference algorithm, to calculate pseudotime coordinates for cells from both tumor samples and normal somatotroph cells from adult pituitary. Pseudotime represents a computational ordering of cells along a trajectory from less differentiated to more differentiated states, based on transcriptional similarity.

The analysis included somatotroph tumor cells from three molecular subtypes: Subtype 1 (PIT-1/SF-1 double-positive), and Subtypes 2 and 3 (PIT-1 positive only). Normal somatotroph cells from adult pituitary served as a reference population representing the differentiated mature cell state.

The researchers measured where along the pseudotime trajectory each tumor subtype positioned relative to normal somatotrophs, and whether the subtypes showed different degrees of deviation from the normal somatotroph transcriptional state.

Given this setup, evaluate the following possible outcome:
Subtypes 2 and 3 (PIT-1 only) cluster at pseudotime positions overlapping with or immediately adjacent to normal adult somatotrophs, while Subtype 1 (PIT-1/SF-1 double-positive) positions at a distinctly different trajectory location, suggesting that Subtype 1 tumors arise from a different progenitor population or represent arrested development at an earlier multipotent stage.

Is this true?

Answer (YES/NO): NO